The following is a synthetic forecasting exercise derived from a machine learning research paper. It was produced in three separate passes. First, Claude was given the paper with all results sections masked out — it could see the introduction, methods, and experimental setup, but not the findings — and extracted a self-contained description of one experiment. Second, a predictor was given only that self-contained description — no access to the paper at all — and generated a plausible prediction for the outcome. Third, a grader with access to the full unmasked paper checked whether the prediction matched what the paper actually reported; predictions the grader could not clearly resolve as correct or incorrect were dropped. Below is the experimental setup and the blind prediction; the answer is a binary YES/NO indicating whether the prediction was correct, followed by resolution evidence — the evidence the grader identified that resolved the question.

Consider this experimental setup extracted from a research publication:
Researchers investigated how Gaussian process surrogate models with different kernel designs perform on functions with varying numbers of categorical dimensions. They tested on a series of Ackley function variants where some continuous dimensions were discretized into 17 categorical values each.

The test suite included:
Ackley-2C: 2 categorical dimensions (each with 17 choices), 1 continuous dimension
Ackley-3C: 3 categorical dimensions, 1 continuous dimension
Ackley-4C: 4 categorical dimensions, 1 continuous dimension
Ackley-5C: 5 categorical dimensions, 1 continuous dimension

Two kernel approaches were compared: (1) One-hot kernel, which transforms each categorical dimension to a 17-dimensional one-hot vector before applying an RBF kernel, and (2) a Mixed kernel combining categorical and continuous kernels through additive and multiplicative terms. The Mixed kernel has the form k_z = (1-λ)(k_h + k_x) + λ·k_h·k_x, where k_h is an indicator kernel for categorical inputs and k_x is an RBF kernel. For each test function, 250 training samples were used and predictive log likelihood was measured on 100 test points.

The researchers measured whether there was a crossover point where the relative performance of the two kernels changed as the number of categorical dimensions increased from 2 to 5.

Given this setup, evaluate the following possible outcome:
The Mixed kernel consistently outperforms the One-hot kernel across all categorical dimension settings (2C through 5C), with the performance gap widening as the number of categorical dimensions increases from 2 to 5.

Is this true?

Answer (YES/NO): NO